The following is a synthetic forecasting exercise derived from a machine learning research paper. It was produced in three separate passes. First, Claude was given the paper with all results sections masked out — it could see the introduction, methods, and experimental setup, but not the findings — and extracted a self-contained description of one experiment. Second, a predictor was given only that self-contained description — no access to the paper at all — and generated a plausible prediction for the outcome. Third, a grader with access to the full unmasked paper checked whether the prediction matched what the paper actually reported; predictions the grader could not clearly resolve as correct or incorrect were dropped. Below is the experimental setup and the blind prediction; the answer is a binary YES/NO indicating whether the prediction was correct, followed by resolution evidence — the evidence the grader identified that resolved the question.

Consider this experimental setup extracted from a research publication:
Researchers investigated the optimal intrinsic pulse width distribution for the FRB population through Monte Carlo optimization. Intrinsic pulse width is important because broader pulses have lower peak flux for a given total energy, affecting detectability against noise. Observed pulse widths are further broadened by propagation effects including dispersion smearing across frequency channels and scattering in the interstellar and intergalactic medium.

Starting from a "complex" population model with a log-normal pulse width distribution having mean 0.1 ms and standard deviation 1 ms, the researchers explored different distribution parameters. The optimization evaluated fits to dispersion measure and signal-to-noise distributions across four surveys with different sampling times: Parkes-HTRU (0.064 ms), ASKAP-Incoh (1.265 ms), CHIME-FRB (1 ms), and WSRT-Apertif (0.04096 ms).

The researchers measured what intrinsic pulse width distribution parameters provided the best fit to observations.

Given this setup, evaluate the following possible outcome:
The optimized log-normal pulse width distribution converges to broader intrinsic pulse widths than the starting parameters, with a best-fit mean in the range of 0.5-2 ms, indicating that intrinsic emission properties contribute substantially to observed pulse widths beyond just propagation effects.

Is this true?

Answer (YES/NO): NO